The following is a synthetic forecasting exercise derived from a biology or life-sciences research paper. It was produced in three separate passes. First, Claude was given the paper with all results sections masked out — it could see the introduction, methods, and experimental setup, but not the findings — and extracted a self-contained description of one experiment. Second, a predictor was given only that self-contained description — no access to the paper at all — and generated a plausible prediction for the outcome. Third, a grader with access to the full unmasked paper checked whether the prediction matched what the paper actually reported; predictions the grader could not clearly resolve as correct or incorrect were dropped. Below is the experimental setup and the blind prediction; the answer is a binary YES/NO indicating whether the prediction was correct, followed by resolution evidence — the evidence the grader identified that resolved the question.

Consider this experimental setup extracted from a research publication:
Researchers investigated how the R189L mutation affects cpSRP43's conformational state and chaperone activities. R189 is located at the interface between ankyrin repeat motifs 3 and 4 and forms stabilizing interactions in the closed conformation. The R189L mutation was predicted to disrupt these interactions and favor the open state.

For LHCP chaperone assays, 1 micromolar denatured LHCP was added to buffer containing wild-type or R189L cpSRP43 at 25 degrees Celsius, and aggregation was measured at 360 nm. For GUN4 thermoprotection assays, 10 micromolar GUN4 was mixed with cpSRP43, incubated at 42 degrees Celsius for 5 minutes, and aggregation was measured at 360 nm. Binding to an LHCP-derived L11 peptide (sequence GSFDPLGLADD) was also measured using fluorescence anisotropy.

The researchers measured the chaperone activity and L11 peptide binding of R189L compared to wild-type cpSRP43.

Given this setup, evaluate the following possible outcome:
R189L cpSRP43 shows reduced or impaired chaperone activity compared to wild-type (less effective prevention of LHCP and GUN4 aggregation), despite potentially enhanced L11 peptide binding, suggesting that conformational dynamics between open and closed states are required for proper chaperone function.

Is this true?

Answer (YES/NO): NO